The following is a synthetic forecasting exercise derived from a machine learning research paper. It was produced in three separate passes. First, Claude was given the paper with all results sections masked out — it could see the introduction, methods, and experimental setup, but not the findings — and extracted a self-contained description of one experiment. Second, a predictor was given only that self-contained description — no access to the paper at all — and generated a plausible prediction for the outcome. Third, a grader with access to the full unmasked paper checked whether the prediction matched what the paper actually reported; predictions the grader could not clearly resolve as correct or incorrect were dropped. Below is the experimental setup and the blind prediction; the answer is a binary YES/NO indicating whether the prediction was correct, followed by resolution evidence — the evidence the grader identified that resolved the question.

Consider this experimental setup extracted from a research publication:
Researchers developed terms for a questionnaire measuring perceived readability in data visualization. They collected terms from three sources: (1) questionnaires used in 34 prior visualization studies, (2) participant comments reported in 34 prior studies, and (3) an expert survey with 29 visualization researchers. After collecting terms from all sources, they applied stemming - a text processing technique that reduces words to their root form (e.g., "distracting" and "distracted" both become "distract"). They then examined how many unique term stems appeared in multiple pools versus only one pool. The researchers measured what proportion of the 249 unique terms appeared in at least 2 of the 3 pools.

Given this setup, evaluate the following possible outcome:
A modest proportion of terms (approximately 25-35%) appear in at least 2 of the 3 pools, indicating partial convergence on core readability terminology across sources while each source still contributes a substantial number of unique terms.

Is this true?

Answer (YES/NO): NO